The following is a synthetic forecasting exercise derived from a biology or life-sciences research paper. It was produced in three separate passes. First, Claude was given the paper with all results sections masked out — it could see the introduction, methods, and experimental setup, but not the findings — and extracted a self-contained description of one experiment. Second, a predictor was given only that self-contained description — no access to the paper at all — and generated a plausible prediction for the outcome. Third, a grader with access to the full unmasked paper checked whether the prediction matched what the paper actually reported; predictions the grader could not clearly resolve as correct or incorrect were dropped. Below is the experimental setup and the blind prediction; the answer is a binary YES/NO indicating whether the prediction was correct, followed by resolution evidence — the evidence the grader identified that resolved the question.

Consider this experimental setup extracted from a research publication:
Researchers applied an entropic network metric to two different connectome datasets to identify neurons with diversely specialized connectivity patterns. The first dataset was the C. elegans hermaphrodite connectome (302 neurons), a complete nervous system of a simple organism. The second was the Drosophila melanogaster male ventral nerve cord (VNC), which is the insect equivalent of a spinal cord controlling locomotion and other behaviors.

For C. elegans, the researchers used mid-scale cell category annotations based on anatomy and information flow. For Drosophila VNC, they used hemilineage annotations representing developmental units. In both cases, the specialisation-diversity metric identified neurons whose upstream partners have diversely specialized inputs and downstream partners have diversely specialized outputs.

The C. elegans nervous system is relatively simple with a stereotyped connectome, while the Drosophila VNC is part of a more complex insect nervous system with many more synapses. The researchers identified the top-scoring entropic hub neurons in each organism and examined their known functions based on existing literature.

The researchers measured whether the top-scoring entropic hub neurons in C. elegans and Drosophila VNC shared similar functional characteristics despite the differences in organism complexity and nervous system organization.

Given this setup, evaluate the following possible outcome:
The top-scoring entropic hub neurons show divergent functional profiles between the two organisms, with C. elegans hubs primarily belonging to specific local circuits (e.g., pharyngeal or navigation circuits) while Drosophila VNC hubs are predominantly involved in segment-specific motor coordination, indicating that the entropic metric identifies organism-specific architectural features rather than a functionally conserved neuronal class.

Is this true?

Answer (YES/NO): NO